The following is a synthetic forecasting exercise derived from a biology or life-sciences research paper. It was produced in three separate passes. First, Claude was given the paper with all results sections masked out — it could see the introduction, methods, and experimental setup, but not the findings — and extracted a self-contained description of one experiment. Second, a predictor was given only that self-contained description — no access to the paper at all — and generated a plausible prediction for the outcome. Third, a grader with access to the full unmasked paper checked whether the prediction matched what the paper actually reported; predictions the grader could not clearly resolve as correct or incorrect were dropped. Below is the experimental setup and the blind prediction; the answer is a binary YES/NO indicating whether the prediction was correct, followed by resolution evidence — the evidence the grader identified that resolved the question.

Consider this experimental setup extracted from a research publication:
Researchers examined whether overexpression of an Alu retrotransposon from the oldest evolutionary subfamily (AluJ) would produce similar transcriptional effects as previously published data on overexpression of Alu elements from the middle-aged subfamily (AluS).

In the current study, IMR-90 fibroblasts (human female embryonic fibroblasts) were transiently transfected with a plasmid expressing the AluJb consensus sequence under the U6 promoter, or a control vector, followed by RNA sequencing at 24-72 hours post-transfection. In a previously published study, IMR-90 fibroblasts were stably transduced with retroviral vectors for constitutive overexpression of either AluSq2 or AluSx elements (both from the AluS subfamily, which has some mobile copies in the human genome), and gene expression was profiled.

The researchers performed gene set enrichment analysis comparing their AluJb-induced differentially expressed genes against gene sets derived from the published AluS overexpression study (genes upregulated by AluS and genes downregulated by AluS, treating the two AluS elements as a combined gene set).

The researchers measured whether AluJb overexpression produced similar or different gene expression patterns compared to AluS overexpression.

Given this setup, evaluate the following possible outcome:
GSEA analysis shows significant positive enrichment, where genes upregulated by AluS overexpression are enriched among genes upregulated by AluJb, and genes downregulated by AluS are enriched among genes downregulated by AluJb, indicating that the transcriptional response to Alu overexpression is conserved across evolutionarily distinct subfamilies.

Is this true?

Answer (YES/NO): NO